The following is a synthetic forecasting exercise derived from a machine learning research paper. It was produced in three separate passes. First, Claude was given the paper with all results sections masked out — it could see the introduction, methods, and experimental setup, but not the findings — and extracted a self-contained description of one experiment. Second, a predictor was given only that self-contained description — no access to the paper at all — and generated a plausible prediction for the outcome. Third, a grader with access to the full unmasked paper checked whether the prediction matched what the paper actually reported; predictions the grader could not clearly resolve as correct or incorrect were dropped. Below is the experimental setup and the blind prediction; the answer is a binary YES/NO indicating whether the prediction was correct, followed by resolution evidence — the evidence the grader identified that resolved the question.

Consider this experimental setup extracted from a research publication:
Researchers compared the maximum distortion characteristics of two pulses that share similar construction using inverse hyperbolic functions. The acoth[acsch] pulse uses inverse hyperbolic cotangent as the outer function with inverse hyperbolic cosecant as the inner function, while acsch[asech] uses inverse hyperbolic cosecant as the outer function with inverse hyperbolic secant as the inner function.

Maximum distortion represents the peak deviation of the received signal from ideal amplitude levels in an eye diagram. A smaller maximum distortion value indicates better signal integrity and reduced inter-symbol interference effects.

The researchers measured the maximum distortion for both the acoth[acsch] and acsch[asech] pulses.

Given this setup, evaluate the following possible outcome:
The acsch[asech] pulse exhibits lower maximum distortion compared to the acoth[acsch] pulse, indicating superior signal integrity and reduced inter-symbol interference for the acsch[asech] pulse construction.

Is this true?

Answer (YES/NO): YES